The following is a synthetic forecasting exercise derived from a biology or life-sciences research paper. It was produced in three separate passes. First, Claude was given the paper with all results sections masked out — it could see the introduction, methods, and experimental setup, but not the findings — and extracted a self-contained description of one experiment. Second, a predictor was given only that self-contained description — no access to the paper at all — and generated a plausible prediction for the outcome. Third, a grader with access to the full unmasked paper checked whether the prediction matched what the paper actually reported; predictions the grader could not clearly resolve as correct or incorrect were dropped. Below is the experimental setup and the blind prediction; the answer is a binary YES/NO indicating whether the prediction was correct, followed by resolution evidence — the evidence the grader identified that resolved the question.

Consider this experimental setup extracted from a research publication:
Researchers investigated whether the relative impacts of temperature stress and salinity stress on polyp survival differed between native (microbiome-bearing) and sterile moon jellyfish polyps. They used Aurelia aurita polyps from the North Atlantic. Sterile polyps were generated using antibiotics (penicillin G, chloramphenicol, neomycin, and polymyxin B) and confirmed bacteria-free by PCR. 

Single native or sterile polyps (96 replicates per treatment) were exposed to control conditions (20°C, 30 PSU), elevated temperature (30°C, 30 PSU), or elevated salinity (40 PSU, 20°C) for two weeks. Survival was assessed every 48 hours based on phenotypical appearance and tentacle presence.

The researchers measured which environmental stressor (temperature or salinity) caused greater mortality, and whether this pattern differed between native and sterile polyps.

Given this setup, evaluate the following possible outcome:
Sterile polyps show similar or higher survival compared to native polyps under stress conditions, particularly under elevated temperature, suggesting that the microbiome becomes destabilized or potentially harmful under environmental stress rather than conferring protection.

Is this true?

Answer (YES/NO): NO